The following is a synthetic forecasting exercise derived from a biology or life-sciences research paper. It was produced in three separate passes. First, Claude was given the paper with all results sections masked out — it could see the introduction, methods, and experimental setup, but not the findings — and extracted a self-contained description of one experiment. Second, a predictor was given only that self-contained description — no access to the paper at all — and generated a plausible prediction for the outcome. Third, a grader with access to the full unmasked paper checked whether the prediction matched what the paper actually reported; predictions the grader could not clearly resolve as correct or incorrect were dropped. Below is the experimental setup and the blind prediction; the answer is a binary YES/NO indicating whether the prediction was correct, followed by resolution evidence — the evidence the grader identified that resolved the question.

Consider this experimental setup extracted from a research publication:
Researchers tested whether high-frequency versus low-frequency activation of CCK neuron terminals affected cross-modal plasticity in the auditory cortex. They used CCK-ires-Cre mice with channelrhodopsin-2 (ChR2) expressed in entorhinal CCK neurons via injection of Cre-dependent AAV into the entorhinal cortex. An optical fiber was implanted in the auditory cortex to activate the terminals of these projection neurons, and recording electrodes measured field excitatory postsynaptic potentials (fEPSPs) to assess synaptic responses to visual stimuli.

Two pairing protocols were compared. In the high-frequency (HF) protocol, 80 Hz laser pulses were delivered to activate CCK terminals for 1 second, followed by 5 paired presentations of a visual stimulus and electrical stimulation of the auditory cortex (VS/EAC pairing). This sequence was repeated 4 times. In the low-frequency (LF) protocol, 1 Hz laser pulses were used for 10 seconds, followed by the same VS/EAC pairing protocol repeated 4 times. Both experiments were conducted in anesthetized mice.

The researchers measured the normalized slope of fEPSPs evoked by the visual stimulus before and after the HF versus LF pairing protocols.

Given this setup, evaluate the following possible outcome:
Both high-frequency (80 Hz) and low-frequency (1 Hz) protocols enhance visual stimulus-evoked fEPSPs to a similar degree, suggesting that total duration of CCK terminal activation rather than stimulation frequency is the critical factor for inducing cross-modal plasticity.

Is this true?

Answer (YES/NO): NO